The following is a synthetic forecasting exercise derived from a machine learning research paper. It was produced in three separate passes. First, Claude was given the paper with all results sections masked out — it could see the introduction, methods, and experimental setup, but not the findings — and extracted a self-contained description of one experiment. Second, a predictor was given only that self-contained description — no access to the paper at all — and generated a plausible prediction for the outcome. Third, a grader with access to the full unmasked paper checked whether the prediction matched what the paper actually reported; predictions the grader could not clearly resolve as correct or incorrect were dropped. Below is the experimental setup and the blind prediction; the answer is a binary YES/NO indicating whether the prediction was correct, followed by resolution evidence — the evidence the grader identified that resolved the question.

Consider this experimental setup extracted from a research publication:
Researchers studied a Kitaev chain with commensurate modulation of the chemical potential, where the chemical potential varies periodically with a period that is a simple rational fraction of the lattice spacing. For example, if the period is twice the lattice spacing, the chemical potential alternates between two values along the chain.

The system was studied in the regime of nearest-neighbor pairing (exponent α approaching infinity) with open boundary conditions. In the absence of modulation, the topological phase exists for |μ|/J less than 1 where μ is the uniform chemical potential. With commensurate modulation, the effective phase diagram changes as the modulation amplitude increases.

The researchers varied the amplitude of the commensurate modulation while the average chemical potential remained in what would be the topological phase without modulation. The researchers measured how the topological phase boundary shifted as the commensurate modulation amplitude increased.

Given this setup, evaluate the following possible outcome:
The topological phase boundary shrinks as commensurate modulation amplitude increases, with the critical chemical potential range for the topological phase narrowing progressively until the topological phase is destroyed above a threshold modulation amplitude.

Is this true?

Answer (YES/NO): NO